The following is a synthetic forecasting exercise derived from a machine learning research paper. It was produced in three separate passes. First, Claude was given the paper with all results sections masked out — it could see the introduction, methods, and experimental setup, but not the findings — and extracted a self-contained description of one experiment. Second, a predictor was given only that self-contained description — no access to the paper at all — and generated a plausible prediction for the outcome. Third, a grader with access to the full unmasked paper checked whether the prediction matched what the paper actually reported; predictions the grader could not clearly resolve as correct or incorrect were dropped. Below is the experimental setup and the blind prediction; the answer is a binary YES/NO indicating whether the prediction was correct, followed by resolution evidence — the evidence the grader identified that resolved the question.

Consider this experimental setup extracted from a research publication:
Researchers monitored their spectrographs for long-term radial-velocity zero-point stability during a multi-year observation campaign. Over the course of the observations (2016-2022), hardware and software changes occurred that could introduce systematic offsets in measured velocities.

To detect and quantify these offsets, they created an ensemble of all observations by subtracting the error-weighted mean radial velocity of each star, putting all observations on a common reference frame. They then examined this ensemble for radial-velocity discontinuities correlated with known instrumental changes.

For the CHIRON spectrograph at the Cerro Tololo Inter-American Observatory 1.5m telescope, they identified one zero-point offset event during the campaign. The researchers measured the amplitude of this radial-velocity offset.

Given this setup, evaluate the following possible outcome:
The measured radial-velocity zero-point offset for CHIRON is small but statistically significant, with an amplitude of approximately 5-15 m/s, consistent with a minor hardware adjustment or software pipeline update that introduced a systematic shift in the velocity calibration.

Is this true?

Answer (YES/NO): NO